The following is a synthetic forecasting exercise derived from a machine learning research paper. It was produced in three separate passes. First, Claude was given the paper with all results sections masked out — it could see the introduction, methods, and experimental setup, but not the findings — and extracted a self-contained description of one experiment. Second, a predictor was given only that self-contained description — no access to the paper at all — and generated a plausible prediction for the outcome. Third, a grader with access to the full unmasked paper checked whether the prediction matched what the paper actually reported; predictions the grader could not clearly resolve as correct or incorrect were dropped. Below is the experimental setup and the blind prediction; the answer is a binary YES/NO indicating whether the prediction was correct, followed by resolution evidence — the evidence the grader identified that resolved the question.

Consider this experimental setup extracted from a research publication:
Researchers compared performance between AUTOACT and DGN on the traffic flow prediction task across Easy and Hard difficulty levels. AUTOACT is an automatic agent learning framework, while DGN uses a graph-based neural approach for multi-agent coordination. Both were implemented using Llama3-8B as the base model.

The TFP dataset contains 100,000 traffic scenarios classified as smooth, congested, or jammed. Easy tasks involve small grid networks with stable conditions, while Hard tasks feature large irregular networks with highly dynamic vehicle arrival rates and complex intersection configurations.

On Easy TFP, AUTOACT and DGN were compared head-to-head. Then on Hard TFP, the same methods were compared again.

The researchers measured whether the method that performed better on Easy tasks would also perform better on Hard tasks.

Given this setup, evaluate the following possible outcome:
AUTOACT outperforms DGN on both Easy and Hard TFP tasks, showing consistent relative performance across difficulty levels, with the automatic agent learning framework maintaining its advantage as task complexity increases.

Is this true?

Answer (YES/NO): NO